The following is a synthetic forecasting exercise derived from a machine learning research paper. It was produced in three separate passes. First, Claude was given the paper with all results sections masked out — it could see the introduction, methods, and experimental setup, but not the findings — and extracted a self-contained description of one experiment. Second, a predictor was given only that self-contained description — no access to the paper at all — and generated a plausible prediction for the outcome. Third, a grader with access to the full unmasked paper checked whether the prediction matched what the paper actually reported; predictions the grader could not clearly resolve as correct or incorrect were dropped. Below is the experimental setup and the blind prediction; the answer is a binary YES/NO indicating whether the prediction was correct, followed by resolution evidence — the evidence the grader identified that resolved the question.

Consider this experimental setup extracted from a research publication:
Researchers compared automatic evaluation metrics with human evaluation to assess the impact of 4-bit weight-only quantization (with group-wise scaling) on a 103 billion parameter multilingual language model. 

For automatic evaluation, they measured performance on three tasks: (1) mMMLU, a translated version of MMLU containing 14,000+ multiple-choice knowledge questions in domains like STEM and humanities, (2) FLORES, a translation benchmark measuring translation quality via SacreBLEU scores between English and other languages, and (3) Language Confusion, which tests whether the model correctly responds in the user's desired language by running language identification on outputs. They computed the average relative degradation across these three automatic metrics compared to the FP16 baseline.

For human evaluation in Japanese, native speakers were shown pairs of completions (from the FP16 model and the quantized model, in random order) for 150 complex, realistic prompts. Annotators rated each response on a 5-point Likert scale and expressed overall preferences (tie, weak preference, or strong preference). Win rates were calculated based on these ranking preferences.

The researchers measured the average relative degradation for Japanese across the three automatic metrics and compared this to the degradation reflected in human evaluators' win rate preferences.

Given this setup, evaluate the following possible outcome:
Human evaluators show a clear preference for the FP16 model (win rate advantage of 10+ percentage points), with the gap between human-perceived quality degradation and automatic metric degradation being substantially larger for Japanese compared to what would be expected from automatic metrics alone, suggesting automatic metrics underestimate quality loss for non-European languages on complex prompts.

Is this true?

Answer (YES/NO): YES